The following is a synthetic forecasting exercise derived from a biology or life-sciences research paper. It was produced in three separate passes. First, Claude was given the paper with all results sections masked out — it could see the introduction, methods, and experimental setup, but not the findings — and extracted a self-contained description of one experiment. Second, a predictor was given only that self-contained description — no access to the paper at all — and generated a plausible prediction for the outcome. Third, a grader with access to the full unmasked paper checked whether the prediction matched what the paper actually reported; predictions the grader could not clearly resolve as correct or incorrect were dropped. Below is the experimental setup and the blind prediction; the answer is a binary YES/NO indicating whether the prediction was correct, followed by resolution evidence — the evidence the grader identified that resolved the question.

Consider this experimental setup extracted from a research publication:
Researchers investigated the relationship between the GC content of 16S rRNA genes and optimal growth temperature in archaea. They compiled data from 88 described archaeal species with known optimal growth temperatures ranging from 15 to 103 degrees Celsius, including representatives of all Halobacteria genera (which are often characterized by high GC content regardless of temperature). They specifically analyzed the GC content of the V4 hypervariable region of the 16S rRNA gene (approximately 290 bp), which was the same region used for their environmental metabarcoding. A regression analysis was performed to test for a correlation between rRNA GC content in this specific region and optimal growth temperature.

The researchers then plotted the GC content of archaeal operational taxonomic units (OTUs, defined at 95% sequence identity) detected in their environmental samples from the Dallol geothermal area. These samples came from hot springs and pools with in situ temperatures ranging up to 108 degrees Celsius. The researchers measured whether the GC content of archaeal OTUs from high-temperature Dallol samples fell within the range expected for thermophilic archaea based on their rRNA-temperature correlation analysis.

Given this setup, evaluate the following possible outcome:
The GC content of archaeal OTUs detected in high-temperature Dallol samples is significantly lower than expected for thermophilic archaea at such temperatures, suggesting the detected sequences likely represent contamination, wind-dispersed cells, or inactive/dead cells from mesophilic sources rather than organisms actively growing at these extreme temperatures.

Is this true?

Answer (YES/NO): NO